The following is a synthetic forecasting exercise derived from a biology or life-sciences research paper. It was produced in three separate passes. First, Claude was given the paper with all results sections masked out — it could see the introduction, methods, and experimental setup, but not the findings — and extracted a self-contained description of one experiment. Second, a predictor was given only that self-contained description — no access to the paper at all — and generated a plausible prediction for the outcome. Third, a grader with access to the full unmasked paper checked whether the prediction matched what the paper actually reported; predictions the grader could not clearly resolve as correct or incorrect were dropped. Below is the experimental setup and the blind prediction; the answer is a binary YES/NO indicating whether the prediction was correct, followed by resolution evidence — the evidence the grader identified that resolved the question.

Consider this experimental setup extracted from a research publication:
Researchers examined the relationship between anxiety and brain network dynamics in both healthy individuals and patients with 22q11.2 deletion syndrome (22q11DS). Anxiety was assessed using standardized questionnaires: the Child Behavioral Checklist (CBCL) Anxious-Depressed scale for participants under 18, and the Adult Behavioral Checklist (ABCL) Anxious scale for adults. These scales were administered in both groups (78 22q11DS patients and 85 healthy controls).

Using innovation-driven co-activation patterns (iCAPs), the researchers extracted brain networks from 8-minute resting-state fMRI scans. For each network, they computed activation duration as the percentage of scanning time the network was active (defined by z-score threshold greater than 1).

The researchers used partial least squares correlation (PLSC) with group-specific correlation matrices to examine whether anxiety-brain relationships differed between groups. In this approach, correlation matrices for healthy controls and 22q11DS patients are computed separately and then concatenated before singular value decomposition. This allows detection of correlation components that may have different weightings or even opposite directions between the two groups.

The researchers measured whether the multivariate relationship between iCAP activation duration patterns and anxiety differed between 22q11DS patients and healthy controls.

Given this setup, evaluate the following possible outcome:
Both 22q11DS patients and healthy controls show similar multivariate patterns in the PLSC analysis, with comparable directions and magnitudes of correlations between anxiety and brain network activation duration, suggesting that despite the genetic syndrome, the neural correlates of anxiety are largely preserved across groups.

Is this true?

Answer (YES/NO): YES